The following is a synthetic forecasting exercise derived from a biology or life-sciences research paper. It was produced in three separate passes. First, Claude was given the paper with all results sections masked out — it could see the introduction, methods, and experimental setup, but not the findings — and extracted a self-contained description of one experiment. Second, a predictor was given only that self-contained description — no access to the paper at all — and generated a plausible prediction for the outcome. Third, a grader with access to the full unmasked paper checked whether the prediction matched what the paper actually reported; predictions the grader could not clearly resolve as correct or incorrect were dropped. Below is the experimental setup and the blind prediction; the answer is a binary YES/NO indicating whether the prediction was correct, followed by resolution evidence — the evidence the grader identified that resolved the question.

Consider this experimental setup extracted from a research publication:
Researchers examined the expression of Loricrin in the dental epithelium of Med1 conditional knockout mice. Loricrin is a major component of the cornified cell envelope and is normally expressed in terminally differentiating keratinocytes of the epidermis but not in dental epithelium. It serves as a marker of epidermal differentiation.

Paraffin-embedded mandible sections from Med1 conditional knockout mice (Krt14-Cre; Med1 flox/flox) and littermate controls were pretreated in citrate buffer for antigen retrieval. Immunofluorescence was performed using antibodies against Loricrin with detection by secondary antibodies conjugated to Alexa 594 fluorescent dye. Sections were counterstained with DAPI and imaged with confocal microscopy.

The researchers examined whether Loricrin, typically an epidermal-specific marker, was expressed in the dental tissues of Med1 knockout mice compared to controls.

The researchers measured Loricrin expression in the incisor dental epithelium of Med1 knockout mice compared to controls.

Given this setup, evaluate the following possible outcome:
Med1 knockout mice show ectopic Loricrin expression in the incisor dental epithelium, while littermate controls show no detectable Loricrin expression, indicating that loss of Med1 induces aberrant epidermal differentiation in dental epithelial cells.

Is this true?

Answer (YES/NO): YES